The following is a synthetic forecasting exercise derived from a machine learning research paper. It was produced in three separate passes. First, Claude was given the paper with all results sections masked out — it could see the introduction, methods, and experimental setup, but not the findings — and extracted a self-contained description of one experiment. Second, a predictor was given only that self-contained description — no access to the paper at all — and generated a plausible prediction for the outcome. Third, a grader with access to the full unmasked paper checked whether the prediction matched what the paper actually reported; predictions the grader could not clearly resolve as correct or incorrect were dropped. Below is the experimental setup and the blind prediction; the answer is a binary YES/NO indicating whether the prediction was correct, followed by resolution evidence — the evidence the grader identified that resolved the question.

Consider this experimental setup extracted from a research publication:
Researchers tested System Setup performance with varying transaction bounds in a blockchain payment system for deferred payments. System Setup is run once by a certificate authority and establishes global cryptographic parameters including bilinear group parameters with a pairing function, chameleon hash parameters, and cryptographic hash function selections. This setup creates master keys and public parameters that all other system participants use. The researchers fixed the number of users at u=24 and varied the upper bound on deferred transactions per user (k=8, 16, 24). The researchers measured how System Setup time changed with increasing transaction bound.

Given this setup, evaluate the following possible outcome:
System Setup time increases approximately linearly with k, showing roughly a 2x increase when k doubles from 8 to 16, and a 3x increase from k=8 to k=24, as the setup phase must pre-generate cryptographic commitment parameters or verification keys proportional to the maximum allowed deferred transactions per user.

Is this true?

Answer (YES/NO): NO